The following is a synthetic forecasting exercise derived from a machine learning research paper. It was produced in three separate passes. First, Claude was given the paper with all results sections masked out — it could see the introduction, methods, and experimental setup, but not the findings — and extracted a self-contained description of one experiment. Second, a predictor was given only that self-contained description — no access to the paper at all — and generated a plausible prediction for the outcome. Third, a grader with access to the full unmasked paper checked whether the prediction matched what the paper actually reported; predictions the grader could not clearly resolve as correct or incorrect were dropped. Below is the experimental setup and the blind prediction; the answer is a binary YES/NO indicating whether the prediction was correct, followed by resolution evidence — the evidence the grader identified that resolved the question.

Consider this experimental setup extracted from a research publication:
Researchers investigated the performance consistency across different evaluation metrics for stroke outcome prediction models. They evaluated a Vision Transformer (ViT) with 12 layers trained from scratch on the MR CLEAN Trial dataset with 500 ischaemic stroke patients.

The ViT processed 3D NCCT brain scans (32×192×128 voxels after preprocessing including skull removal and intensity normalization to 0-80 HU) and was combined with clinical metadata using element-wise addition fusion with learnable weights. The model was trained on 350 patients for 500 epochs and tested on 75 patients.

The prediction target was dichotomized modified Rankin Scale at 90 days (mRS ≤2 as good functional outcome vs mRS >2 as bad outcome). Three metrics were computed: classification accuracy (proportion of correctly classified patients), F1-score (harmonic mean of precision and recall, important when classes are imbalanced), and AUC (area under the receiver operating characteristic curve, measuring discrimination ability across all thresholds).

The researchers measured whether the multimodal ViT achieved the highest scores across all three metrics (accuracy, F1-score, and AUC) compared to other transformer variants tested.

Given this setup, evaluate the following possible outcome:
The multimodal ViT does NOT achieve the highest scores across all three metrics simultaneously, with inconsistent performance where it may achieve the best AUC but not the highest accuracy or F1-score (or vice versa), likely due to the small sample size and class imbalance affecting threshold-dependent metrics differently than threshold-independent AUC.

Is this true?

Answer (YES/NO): YES